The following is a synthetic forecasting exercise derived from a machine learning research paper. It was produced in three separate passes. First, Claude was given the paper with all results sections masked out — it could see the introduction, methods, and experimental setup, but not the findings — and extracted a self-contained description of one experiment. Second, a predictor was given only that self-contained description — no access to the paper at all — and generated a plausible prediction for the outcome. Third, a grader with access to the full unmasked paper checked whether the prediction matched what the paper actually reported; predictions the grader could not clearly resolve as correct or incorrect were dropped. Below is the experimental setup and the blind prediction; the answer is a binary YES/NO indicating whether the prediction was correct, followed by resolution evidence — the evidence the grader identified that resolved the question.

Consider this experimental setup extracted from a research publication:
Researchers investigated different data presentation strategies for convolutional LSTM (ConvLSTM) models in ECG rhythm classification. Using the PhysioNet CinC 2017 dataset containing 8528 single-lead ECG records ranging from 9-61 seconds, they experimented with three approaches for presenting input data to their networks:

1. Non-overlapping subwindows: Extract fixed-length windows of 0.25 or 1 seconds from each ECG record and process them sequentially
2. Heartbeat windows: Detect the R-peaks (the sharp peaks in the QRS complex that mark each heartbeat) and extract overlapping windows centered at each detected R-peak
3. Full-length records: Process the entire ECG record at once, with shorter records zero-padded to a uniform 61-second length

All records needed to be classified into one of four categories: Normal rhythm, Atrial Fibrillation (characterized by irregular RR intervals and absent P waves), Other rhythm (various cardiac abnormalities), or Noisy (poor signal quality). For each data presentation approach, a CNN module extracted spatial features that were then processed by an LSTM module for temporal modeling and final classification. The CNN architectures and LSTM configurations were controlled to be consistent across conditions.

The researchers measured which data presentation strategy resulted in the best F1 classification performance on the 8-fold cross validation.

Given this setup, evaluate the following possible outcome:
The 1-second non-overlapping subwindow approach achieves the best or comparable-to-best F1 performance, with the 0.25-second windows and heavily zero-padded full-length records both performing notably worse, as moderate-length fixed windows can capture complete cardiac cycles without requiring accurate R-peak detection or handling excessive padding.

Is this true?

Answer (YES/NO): NO